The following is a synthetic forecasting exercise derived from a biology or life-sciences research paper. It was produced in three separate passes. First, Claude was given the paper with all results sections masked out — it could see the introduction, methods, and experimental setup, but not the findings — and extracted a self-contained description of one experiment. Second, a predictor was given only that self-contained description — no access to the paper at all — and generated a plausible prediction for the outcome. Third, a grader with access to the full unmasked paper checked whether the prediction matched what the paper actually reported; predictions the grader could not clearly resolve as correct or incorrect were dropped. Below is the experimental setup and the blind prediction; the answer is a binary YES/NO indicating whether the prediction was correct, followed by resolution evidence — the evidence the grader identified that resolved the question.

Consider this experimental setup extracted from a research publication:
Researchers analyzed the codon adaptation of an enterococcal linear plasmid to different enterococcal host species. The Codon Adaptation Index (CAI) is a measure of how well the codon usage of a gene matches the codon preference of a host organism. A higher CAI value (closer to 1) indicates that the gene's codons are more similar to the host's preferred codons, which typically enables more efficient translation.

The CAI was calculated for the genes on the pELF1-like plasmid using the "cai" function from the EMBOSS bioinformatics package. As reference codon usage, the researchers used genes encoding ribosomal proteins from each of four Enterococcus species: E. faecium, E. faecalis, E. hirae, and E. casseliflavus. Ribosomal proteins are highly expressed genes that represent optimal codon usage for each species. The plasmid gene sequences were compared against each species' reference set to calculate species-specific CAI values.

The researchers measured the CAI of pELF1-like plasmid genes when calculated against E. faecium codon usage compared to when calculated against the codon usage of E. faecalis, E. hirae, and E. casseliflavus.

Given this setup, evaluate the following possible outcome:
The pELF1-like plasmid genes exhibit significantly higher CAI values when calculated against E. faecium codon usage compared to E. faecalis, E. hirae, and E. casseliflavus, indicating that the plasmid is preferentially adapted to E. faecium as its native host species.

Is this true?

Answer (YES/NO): YES